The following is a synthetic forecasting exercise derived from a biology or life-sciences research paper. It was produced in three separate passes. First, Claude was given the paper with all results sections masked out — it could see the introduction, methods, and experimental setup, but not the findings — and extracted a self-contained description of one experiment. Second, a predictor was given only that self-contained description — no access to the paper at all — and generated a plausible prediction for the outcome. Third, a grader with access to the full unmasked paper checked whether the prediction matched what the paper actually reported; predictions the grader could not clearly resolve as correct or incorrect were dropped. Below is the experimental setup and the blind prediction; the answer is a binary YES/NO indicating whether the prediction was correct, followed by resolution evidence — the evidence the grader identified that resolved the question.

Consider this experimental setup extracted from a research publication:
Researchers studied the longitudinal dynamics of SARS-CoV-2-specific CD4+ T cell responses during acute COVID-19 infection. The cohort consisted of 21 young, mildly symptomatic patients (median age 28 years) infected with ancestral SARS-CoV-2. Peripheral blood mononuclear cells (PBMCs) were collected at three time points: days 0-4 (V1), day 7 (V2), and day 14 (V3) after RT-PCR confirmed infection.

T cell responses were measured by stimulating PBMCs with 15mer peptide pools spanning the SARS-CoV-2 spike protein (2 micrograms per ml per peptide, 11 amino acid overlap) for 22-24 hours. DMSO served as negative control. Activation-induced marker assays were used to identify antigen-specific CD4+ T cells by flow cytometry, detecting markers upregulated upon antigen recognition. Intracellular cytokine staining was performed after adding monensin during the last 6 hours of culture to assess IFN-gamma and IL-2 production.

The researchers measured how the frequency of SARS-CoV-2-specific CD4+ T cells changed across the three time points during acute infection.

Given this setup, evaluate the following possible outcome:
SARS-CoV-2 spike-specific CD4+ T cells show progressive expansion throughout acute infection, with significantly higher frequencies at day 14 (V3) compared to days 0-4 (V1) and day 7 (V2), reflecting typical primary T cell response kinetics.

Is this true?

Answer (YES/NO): YES